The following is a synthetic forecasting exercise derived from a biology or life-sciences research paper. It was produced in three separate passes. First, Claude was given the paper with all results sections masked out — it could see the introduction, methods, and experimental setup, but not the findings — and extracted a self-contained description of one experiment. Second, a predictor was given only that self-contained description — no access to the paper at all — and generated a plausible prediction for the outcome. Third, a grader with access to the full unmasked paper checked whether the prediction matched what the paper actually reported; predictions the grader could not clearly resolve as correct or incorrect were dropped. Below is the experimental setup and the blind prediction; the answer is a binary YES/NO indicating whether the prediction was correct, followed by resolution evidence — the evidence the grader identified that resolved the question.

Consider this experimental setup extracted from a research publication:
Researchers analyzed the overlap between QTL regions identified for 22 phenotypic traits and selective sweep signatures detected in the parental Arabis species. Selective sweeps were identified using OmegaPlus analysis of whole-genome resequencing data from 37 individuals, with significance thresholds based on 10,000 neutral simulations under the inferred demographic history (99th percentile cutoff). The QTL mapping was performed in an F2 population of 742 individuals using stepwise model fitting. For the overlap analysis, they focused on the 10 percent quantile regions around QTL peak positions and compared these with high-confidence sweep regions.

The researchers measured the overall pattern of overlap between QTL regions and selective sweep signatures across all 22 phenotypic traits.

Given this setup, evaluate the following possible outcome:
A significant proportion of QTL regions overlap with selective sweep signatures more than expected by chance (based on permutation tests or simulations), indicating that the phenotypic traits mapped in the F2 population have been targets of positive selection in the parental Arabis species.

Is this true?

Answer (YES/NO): NO